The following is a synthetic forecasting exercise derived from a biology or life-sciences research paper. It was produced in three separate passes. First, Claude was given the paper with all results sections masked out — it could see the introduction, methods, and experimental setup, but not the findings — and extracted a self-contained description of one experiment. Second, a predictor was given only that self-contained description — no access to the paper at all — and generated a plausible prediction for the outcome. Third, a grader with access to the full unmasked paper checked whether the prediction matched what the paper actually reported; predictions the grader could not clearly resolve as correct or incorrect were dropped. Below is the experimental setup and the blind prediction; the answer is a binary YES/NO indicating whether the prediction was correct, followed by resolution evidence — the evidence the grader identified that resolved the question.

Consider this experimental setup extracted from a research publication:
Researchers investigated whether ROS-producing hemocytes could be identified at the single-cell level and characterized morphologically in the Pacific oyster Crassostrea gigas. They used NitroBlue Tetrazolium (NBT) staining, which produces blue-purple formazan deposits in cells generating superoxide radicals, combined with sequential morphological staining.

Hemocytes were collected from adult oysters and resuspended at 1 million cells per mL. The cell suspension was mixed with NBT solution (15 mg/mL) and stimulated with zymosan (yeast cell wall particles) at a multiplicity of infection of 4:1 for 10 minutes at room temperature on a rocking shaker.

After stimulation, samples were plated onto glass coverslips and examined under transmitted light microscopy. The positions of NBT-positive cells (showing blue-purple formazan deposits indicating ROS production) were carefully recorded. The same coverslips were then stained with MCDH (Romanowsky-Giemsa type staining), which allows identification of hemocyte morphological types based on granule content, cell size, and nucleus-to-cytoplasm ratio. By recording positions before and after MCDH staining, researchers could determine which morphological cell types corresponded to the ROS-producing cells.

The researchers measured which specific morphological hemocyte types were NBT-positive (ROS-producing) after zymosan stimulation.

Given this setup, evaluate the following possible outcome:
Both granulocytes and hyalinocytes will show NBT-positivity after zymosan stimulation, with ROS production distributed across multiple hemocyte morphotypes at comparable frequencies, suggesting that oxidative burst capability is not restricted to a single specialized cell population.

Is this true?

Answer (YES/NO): NO